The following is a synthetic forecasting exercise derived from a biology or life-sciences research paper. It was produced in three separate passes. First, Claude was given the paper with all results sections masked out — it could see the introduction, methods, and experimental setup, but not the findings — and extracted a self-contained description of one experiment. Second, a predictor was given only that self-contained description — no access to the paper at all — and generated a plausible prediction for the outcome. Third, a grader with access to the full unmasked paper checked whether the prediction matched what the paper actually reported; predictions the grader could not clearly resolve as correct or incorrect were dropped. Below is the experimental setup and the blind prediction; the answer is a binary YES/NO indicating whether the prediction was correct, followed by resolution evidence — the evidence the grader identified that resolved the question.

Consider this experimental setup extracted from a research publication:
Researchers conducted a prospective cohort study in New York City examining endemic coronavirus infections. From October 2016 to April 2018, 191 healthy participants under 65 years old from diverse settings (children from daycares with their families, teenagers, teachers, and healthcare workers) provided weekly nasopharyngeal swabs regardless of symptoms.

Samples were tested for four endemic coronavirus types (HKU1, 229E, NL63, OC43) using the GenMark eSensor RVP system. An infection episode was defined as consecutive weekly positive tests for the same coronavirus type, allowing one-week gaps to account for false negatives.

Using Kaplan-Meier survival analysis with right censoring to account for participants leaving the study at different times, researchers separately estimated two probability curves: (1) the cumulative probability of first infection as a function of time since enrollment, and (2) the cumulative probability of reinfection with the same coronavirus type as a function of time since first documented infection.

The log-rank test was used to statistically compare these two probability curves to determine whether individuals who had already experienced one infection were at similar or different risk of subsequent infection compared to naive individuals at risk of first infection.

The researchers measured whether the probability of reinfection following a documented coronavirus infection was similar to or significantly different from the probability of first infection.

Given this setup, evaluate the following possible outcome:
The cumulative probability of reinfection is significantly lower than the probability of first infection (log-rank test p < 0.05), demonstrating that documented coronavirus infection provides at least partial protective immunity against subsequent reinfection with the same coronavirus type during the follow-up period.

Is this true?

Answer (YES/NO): NO